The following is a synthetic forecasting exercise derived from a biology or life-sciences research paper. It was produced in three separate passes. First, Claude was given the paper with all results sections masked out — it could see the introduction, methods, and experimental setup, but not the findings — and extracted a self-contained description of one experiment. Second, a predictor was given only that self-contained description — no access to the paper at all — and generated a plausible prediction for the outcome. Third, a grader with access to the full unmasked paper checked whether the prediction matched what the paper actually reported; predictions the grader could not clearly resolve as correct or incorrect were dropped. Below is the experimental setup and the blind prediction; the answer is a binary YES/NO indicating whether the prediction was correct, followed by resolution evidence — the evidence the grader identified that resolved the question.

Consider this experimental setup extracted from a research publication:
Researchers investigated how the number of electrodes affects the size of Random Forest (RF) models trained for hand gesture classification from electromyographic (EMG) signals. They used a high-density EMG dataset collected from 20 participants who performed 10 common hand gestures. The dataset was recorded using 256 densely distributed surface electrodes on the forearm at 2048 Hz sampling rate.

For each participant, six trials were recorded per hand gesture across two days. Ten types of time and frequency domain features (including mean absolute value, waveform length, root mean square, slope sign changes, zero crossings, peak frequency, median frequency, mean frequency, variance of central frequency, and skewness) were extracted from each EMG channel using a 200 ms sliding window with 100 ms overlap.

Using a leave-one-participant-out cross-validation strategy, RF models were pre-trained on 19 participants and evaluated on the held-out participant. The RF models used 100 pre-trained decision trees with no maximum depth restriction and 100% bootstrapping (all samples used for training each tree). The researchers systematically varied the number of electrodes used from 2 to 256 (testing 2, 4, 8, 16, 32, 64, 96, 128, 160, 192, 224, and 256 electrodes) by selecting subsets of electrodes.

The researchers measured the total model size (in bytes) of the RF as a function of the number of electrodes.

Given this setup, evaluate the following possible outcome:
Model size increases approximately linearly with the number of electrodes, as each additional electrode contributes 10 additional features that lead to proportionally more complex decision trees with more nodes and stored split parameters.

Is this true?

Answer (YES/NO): NO